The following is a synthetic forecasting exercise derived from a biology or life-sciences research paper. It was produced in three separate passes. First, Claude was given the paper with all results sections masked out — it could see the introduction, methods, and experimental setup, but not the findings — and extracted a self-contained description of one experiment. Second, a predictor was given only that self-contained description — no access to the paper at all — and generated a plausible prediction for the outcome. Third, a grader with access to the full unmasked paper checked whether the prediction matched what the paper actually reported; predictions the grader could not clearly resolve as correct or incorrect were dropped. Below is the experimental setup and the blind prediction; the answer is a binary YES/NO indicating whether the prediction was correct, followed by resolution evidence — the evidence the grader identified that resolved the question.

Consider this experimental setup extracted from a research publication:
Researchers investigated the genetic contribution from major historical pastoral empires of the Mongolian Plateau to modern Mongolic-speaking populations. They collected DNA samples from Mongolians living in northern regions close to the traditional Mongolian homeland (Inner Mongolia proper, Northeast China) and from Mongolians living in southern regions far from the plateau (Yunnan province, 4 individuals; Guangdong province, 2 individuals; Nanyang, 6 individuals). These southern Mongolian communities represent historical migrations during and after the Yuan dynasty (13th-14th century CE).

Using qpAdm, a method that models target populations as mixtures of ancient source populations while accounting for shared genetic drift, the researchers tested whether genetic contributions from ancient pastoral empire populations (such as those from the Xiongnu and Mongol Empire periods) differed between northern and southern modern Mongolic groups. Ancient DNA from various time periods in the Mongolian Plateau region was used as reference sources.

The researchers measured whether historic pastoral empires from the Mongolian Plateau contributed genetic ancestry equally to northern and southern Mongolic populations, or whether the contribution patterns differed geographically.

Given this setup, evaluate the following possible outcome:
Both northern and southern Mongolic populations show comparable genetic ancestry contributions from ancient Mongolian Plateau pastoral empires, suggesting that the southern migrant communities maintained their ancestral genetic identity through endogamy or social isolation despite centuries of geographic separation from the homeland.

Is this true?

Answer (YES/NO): NO